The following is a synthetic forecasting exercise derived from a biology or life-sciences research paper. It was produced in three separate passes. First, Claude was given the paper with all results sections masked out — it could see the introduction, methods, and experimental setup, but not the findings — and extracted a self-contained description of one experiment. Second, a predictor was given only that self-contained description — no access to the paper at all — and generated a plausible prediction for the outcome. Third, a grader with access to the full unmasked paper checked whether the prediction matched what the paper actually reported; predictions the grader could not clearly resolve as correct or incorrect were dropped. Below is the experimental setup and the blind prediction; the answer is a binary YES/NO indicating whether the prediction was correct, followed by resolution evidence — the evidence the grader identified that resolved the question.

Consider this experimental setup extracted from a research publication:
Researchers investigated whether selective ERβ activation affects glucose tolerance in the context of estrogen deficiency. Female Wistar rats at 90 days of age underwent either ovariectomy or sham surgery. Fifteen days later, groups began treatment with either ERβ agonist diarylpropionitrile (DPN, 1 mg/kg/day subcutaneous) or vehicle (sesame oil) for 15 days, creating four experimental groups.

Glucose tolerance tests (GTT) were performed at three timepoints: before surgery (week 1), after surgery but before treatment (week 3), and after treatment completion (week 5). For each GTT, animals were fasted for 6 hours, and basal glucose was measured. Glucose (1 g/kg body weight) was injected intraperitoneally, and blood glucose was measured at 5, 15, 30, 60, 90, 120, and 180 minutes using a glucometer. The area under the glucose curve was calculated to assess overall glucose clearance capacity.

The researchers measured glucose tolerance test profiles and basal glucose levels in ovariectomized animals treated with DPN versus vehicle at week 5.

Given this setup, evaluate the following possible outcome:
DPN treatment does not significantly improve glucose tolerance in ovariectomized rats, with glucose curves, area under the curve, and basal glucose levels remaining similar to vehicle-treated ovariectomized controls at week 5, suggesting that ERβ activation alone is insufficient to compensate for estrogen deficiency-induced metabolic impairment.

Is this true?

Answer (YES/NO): NO